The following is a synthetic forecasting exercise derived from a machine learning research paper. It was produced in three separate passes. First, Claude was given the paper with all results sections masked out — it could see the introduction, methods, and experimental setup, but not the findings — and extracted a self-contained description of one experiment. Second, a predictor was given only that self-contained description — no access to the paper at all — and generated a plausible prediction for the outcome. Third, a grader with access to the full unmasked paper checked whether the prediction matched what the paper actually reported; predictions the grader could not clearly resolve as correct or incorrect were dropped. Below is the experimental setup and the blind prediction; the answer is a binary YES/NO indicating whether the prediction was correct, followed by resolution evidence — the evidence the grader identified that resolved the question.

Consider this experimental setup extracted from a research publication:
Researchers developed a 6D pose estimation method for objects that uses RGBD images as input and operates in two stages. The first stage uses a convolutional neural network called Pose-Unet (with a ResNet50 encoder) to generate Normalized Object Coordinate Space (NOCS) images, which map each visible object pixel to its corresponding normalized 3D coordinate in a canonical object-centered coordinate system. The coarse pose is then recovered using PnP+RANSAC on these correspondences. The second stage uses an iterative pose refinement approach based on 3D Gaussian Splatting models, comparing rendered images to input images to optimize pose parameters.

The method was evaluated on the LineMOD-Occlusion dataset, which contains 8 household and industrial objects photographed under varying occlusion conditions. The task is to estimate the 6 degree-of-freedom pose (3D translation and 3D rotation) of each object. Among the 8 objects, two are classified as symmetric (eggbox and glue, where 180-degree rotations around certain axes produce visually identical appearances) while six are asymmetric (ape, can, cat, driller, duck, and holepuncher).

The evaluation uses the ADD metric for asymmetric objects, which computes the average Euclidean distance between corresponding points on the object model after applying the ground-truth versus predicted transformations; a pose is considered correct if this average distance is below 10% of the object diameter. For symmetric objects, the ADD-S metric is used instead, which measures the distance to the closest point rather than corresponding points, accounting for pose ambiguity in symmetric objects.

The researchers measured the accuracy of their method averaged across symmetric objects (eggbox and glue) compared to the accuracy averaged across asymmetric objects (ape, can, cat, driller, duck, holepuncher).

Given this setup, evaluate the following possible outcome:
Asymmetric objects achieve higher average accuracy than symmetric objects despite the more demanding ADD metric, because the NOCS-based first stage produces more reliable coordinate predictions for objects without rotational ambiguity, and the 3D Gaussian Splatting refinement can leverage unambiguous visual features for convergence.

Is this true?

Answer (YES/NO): NO